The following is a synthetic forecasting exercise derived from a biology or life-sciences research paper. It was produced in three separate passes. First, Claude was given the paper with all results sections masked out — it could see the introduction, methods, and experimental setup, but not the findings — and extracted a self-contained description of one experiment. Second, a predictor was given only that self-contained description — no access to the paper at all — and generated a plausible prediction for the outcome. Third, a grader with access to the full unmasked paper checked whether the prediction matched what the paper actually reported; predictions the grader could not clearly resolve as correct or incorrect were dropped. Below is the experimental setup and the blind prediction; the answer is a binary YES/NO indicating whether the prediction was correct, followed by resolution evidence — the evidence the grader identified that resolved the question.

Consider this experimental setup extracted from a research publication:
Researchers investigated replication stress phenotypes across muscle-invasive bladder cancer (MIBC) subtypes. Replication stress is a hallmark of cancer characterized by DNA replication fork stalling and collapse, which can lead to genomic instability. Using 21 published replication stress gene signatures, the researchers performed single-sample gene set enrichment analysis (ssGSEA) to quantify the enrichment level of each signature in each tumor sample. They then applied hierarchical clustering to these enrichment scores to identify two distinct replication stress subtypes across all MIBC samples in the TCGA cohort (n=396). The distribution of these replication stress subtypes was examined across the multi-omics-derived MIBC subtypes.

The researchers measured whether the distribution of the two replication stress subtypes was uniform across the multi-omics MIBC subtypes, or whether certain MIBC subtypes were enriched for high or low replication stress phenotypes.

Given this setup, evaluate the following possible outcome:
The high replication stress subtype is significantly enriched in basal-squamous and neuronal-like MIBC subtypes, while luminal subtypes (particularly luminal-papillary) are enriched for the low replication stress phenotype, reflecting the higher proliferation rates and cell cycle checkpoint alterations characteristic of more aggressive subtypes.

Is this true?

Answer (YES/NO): NO